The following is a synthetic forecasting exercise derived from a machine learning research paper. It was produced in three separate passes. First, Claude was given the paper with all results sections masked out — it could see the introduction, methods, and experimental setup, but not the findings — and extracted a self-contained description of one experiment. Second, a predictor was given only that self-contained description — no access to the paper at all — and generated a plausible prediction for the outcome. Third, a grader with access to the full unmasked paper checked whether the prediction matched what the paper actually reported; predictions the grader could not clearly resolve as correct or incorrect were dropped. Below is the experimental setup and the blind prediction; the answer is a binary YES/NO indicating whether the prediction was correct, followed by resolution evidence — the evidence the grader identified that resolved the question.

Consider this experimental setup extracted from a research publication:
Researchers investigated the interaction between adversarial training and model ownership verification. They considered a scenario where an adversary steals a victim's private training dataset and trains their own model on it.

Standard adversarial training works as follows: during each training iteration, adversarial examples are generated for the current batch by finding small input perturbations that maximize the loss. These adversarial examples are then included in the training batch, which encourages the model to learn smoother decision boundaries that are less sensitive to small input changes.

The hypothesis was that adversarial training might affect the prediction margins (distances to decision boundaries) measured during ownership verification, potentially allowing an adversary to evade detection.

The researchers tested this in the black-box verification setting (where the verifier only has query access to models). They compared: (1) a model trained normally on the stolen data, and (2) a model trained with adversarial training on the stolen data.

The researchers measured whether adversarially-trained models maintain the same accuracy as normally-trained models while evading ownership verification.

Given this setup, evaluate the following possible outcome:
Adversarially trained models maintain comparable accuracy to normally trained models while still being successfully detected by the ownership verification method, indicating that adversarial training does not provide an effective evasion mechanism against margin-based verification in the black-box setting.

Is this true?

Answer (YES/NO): NO